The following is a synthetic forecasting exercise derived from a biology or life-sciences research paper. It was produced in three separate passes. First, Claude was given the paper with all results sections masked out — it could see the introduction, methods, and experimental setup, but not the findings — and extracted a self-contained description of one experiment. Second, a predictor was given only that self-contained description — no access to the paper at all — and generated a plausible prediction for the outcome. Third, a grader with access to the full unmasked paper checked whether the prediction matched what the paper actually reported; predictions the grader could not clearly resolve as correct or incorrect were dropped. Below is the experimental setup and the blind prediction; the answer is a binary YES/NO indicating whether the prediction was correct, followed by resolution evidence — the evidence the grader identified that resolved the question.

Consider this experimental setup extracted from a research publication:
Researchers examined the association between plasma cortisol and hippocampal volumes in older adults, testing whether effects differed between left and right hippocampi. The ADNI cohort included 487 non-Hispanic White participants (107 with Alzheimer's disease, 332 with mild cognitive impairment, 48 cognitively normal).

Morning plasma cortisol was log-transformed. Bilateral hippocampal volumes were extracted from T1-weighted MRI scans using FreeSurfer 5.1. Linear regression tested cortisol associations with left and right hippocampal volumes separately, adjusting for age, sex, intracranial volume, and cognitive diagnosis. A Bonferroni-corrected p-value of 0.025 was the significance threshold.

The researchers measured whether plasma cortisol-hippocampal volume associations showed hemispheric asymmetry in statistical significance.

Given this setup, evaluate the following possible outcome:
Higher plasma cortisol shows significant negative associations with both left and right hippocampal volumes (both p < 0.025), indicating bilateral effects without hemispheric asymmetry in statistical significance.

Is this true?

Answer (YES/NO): YES